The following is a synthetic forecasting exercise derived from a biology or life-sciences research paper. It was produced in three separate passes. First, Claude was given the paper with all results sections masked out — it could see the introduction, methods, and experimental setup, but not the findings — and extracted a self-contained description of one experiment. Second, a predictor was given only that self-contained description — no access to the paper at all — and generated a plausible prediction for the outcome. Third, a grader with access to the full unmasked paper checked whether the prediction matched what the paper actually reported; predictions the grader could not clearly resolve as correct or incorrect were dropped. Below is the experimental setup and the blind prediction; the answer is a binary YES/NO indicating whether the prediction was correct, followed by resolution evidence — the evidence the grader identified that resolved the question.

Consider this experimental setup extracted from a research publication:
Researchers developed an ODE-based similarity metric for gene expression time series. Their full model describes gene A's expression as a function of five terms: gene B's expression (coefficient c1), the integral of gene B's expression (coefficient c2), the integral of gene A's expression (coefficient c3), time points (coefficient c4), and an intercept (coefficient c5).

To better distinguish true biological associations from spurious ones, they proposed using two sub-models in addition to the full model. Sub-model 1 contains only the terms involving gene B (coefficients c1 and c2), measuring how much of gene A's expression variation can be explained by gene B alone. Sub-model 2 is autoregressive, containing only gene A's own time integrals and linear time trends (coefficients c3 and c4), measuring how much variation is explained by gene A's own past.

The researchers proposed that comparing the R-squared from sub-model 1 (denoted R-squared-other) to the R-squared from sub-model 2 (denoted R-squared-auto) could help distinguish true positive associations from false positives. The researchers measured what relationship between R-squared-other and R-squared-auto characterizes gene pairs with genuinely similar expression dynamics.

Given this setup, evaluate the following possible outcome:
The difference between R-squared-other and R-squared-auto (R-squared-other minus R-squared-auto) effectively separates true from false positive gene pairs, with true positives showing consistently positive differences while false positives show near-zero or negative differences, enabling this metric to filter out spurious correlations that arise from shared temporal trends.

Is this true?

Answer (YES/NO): NO